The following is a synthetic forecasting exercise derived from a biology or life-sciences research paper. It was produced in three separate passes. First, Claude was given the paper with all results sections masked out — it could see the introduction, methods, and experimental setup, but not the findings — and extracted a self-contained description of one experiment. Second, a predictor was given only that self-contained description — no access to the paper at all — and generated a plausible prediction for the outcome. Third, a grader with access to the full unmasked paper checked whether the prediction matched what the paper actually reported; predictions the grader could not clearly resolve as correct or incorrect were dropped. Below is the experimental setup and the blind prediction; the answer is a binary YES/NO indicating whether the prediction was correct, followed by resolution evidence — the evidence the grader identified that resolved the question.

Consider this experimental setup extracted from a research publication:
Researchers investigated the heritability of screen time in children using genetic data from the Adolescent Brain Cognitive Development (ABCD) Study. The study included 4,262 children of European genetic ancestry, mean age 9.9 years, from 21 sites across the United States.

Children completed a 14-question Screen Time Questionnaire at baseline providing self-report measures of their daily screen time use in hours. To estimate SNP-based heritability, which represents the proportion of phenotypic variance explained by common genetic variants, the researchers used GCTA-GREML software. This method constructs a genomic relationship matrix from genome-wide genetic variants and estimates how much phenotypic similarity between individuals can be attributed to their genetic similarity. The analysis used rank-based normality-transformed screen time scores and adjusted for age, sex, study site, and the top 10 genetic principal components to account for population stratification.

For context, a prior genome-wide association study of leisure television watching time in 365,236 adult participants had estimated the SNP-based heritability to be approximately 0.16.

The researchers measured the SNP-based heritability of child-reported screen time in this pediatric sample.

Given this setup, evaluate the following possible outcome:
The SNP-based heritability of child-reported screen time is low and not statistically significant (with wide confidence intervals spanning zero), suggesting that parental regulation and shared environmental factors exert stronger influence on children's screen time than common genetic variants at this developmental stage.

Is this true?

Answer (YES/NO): YES